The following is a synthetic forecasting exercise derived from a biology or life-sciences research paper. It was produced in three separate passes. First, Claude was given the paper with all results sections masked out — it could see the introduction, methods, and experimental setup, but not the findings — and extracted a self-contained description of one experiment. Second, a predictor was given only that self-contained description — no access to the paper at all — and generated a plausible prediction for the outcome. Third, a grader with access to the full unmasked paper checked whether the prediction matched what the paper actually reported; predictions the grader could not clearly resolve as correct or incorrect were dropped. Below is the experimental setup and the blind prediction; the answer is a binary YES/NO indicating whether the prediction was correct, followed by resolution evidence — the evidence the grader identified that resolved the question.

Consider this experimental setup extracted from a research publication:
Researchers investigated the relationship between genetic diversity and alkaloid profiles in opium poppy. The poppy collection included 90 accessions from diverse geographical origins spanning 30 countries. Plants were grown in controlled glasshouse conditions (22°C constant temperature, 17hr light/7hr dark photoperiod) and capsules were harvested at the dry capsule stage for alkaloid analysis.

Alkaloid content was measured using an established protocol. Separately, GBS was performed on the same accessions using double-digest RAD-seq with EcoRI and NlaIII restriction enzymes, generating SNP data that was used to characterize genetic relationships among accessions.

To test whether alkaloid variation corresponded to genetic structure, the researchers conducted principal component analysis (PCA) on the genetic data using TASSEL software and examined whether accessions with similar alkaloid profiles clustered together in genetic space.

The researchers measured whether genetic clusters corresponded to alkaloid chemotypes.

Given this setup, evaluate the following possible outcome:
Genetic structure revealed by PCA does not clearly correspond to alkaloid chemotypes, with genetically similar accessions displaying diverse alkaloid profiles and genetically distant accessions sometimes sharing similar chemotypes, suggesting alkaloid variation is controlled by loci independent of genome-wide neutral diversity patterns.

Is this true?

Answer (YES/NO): NO